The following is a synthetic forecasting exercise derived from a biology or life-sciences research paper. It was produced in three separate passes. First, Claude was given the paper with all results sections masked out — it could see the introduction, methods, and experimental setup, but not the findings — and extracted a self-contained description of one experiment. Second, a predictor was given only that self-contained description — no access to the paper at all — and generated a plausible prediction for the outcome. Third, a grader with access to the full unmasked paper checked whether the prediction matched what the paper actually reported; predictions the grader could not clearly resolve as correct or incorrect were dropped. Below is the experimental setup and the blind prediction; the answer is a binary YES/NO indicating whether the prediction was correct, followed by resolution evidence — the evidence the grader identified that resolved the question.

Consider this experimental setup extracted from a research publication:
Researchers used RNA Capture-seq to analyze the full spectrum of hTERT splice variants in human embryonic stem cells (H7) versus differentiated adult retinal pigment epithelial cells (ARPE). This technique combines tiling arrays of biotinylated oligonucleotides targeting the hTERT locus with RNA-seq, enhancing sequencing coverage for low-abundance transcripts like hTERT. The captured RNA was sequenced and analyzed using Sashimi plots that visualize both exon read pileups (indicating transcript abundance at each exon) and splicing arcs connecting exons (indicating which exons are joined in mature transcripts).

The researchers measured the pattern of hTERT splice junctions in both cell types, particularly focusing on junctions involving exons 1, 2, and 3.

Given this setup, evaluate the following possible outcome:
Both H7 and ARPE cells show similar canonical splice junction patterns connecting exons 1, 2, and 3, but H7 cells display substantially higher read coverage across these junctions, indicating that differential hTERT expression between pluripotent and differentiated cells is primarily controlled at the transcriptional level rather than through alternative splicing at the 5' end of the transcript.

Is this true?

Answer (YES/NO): NO